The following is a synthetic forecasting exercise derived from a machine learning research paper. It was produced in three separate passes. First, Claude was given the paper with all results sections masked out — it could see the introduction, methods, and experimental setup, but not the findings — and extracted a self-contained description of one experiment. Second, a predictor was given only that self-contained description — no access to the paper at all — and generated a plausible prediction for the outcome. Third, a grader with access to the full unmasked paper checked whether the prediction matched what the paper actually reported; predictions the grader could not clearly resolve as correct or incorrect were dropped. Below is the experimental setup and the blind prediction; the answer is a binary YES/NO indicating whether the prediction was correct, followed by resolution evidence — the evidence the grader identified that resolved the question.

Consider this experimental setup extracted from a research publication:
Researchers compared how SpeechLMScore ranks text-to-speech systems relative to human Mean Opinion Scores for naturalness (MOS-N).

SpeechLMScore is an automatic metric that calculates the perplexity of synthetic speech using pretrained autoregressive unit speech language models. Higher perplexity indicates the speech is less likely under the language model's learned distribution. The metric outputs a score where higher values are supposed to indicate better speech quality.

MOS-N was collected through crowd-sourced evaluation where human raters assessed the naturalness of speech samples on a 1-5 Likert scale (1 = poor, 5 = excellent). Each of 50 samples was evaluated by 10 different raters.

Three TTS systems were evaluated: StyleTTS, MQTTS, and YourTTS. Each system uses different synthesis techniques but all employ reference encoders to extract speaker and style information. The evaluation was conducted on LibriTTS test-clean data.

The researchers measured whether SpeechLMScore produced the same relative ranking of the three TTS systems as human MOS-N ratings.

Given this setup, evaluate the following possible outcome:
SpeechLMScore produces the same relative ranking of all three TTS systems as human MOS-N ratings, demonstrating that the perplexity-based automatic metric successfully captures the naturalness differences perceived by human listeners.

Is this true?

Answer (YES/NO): NO